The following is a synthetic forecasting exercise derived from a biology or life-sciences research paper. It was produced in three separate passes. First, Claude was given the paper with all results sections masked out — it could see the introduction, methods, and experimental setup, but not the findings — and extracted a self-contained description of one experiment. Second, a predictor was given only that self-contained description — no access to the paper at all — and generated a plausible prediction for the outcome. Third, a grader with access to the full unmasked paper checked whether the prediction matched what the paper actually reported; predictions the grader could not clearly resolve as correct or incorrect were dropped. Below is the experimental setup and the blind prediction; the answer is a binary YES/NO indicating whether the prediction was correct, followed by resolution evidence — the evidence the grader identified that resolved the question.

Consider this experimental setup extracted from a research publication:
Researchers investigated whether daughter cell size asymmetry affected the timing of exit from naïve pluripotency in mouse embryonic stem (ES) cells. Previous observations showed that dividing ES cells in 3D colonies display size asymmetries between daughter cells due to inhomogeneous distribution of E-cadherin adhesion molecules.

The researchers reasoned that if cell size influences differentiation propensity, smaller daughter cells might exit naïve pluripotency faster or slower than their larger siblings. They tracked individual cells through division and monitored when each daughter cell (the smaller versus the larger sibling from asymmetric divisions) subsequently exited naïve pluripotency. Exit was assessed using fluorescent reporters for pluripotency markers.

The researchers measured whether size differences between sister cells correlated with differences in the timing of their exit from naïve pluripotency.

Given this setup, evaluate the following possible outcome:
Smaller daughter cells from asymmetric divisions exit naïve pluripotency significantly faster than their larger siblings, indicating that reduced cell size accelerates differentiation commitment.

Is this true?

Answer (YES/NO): NO